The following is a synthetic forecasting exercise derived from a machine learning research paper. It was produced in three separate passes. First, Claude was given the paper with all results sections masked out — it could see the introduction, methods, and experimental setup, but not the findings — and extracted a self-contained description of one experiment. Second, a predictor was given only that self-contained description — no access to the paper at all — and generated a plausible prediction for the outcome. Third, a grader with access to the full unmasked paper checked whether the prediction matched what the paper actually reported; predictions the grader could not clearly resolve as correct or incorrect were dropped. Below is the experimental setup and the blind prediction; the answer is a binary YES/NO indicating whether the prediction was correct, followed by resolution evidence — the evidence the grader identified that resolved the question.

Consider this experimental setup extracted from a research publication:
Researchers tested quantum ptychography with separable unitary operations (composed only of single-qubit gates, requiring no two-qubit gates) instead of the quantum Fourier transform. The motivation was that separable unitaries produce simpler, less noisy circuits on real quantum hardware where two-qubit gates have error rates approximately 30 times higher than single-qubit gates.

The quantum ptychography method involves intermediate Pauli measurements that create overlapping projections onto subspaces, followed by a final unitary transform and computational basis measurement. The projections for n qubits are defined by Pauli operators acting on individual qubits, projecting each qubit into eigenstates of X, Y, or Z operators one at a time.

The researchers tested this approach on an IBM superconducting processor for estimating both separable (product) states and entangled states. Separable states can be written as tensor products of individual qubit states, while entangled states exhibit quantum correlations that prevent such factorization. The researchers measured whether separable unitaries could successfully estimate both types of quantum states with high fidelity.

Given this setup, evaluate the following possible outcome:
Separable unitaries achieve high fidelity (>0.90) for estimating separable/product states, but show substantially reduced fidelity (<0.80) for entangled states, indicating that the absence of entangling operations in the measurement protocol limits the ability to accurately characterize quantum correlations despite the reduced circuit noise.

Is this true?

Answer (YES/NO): NO